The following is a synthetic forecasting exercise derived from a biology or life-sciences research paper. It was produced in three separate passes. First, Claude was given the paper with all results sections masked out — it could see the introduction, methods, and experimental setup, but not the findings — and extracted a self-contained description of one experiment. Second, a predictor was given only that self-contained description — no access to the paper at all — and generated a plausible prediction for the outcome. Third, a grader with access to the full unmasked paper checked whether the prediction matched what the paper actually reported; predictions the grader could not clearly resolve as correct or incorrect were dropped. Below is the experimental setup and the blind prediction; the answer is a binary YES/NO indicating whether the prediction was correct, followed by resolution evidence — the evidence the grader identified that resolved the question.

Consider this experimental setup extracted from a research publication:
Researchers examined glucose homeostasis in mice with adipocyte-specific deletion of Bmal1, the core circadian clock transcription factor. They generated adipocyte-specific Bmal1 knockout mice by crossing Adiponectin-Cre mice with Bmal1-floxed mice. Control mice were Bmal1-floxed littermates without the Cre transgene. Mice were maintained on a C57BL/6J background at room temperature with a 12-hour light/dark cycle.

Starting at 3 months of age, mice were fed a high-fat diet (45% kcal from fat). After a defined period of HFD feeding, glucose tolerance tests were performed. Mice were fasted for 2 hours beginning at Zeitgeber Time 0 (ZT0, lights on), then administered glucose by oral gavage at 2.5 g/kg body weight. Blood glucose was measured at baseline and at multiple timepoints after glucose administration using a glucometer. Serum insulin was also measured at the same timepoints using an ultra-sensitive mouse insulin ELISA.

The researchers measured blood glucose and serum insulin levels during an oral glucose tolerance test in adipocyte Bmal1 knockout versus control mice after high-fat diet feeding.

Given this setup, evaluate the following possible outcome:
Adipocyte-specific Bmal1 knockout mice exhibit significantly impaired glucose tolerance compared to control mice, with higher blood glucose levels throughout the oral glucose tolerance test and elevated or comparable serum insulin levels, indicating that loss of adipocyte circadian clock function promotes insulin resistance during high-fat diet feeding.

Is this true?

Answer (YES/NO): YES